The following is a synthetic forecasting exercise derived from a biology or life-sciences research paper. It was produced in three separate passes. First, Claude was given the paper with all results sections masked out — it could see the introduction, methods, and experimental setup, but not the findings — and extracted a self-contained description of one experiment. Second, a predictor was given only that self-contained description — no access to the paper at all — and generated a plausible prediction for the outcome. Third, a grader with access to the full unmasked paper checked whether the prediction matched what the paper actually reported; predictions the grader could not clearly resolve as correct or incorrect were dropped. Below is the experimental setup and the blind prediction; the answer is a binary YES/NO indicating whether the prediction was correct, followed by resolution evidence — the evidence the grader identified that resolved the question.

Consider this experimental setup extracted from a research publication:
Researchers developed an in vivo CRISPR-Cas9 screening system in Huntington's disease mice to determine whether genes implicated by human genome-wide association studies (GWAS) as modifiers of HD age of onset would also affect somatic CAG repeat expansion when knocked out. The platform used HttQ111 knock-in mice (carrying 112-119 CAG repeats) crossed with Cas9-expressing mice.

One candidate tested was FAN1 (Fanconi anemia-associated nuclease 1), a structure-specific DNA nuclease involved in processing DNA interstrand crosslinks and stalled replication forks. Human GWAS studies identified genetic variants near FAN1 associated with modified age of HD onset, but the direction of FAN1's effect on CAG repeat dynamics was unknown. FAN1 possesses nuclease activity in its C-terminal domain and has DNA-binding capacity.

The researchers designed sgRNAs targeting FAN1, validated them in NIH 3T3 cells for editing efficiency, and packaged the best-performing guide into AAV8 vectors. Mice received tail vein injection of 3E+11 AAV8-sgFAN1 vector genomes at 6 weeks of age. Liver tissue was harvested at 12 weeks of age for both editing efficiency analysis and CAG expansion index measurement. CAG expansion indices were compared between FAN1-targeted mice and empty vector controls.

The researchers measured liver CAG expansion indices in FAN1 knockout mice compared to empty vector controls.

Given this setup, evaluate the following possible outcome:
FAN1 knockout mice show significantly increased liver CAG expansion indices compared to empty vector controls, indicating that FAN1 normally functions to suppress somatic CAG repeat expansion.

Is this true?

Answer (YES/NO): YES